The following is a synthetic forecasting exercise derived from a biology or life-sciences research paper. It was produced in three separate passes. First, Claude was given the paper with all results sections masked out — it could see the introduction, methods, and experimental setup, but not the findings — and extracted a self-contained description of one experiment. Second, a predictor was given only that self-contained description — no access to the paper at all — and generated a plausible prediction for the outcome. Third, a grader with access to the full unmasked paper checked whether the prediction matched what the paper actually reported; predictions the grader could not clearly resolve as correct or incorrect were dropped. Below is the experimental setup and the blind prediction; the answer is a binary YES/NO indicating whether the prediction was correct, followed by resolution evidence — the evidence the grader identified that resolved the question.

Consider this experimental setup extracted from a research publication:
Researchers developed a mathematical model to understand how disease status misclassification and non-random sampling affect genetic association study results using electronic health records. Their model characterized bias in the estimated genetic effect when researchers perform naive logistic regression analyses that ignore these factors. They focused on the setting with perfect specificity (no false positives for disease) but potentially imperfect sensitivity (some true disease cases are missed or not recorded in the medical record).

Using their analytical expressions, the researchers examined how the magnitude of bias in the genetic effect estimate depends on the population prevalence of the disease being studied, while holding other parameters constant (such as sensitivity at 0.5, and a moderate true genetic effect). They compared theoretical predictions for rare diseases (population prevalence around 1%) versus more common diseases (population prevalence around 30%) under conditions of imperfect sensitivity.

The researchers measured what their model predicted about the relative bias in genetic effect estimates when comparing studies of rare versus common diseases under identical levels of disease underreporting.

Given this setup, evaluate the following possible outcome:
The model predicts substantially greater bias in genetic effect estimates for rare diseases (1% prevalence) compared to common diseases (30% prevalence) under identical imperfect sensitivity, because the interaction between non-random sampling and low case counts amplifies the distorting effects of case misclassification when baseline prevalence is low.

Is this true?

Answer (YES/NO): NO